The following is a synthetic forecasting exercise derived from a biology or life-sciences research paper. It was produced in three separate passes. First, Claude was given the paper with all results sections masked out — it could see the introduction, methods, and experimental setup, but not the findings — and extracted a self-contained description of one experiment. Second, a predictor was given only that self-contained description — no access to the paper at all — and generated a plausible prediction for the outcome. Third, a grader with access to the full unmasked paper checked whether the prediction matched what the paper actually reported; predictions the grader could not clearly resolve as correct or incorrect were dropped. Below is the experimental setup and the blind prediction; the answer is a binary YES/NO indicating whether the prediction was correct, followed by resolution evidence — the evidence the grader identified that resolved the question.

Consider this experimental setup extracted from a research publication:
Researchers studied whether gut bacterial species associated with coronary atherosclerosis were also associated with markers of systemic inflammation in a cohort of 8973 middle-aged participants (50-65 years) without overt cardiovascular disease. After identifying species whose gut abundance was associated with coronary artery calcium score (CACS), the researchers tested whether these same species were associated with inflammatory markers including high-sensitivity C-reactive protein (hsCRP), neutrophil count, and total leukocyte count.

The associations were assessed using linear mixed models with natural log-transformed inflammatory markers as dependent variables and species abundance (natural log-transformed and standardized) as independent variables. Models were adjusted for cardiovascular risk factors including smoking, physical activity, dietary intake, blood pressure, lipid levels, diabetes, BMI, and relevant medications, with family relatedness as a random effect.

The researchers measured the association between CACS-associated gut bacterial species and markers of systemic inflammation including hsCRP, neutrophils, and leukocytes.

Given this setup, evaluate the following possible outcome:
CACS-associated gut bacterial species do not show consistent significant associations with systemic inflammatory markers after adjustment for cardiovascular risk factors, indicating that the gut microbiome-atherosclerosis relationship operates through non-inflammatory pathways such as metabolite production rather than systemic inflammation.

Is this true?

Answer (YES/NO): NO